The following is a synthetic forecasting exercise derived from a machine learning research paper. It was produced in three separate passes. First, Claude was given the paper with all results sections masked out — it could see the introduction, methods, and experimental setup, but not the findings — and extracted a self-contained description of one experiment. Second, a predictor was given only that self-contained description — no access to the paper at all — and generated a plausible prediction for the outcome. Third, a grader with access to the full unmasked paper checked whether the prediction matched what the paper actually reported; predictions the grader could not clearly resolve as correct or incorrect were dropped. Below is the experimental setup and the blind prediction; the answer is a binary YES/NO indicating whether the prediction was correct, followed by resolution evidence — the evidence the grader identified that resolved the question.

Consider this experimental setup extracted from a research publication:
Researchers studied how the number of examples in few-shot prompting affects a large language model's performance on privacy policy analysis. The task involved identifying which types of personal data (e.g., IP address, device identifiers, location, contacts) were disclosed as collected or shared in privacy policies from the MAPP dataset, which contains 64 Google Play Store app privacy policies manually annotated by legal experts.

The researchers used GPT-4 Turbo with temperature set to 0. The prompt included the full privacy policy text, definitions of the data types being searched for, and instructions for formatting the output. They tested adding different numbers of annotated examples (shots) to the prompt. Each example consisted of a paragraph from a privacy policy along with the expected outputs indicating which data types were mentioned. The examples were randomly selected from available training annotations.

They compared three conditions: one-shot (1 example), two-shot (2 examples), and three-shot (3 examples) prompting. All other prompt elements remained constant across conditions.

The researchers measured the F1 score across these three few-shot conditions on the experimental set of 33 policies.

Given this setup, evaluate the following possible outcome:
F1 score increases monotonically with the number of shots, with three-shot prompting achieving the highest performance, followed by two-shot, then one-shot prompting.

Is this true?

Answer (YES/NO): NO